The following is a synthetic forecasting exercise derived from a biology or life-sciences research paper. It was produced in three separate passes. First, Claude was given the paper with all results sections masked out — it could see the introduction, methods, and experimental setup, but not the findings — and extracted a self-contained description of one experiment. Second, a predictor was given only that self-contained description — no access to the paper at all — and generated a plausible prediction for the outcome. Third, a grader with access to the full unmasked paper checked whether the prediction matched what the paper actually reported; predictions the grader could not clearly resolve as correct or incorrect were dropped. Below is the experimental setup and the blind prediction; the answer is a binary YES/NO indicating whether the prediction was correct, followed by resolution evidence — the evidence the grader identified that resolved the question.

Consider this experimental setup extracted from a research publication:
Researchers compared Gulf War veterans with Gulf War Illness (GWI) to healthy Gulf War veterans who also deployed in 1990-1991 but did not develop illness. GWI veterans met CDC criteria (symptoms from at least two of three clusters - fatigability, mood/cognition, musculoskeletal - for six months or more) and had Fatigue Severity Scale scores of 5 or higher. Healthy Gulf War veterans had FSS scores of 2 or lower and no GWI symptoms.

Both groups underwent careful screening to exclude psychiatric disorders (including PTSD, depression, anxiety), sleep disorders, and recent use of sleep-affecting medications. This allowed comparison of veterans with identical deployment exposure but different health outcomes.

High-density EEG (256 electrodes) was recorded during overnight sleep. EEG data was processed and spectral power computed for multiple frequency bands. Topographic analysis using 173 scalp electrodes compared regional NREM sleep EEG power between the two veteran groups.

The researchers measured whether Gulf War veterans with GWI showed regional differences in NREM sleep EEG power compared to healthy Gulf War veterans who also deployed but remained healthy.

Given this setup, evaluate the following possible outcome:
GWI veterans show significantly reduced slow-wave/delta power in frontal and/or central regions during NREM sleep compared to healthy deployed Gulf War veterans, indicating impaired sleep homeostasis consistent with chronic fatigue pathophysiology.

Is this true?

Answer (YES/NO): NO